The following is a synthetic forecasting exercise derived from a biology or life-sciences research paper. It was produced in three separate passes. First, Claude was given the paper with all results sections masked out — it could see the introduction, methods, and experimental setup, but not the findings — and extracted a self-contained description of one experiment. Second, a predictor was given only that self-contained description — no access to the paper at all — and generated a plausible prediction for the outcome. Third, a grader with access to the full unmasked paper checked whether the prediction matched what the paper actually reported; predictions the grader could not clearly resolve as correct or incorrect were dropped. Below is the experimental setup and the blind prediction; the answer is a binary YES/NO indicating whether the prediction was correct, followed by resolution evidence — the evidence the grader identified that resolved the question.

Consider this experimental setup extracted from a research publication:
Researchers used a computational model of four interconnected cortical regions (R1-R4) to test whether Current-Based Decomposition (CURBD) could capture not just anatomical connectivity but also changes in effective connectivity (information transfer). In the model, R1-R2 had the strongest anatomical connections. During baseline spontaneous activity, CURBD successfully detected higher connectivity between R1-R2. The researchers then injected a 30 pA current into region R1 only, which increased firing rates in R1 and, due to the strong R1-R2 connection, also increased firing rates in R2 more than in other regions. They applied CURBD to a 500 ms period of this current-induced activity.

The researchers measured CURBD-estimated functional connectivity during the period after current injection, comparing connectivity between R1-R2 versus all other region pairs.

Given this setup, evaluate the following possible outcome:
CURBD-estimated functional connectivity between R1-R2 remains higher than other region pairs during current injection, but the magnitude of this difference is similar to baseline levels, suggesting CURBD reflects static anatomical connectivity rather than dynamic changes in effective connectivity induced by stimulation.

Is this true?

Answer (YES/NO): NO